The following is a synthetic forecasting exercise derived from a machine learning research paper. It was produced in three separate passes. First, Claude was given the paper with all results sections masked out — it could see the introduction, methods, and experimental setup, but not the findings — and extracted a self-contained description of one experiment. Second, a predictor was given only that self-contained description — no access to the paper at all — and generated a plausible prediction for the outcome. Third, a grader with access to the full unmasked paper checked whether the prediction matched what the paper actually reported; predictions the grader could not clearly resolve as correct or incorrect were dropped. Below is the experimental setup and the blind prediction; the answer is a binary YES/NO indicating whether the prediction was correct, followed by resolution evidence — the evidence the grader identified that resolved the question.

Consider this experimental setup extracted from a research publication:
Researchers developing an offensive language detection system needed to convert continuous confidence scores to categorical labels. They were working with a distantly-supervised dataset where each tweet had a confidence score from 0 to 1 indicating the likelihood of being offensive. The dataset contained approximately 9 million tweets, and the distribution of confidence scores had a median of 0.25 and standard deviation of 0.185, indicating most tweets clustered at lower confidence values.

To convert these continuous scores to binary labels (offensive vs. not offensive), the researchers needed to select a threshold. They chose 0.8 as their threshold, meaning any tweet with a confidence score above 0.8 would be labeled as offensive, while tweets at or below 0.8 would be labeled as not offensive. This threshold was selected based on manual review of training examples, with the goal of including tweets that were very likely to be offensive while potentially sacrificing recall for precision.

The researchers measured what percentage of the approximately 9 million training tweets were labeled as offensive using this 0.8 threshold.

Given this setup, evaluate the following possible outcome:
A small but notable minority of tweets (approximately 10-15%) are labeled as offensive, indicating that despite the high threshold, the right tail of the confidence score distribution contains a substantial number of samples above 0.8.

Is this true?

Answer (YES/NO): NO